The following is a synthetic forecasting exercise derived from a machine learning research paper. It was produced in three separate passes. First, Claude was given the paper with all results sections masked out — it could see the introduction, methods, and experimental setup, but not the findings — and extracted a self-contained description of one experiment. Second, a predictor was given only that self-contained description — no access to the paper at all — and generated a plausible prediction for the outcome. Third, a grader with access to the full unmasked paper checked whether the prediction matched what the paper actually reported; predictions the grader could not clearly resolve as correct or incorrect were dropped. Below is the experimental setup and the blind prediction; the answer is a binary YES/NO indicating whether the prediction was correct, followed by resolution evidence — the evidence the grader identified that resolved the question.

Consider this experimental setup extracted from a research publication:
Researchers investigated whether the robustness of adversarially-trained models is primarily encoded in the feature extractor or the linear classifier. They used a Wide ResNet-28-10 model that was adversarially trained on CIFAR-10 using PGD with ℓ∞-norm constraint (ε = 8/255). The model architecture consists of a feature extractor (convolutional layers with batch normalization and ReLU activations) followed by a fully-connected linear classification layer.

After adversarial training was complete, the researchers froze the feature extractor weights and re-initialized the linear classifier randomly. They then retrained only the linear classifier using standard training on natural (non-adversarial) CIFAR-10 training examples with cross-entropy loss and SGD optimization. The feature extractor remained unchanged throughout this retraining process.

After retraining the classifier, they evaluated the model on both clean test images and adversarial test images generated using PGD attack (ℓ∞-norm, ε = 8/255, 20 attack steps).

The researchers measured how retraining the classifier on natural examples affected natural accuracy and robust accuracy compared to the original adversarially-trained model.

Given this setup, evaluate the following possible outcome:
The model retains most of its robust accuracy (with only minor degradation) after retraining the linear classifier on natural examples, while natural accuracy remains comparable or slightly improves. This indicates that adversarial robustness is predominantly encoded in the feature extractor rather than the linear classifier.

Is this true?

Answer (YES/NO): NO